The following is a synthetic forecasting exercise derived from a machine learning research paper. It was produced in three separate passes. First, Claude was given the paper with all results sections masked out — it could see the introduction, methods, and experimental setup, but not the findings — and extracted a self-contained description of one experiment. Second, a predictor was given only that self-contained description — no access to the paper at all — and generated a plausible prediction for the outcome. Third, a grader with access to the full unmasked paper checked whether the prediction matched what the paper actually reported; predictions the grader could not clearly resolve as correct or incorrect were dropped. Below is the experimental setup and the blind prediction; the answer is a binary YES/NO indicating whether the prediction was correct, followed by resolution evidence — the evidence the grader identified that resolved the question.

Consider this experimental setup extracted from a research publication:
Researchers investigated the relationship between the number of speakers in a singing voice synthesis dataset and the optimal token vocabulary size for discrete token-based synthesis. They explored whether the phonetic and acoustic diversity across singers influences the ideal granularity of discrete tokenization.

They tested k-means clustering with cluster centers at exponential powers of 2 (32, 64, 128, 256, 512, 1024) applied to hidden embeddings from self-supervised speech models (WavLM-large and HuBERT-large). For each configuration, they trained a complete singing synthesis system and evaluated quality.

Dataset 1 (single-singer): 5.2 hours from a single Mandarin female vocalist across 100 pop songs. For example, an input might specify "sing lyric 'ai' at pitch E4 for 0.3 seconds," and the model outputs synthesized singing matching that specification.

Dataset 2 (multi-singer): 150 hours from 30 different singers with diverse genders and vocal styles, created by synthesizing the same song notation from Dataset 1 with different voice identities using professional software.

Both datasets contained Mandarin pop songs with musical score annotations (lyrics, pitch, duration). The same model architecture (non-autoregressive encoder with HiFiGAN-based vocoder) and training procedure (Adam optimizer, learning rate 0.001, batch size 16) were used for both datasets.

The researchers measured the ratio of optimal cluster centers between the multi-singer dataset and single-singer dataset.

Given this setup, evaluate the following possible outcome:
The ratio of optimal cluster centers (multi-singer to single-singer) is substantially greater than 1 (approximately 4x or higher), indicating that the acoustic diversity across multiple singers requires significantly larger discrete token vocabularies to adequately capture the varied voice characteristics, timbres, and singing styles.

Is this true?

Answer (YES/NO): YES